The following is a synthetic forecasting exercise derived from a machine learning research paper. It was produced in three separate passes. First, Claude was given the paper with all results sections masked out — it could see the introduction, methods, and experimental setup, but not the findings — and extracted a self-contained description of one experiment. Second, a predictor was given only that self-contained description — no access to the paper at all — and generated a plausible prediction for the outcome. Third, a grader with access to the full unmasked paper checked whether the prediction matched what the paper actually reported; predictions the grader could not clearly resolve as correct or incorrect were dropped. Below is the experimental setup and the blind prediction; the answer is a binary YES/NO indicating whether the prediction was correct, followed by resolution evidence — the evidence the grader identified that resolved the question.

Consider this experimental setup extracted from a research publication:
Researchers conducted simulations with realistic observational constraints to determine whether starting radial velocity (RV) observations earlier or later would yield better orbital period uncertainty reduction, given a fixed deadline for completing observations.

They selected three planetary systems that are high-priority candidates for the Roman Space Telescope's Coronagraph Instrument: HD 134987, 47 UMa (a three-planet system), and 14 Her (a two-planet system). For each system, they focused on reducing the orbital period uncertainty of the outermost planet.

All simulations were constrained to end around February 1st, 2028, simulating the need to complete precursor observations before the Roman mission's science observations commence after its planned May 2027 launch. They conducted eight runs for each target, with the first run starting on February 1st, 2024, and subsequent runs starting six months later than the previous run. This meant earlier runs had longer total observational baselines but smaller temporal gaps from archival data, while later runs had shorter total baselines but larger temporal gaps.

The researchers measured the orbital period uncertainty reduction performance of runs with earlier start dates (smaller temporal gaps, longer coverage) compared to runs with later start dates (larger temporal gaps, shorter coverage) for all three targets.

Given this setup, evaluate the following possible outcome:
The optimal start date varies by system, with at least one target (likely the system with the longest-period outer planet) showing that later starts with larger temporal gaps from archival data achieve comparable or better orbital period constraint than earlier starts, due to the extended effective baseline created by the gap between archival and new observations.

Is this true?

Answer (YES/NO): NO